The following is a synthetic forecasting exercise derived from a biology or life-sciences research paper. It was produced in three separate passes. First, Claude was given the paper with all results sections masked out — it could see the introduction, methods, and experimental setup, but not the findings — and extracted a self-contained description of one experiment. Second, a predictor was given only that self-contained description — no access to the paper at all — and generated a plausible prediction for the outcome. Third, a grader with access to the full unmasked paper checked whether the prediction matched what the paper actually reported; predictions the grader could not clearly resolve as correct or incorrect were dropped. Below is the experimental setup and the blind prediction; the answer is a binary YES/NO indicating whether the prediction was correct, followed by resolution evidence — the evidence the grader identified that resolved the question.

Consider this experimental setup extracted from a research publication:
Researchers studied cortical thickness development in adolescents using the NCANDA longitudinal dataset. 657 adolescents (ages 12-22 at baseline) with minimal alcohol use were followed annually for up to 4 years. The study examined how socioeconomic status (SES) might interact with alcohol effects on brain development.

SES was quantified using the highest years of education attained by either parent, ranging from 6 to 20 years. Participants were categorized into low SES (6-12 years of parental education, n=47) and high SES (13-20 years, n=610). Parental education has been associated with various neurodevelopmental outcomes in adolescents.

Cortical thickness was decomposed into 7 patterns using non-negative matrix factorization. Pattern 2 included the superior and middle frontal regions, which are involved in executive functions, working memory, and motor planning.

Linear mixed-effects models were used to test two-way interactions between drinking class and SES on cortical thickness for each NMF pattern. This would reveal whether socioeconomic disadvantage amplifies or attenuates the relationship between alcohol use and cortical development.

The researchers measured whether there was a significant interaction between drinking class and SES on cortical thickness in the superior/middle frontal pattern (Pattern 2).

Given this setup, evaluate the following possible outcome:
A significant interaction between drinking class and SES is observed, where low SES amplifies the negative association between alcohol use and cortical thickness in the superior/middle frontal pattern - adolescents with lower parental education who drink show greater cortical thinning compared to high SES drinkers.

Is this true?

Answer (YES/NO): NO